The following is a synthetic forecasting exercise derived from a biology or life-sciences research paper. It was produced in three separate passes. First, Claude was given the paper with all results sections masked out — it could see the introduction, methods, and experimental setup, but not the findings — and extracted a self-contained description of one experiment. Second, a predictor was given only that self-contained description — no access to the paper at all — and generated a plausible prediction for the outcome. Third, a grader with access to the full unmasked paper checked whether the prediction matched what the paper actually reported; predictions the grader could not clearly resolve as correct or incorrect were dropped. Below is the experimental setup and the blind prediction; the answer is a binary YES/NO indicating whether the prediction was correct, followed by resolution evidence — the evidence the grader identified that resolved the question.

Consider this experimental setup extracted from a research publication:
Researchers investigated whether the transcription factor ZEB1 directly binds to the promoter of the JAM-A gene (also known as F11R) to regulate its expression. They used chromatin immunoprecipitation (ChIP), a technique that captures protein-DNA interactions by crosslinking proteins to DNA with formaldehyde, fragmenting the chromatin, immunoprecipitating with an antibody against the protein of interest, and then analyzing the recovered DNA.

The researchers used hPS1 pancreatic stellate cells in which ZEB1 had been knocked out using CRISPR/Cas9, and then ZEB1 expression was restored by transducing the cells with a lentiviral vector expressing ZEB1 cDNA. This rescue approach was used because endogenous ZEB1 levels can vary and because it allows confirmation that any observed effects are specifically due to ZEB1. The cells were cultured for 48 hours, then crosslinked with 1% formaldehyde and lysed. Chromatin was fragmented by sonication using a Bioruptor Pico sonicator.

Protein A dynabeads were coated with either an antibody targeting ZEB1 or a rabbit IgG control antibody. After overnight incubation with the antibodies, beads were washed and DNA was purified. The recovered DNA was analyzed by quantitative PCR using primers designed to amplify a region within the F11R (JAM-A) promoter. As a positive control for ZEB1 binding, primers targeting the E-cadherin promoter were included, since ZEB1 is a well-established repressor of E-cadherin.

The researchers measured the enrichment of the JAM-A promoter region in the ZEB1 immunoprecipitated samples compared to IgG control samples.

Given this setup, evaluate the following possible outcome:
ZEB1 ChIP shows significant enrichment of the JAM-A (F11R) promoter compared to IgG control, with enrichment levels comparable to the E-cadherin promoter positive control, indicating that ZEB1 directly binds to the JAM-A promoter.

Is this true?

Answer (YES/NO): YES